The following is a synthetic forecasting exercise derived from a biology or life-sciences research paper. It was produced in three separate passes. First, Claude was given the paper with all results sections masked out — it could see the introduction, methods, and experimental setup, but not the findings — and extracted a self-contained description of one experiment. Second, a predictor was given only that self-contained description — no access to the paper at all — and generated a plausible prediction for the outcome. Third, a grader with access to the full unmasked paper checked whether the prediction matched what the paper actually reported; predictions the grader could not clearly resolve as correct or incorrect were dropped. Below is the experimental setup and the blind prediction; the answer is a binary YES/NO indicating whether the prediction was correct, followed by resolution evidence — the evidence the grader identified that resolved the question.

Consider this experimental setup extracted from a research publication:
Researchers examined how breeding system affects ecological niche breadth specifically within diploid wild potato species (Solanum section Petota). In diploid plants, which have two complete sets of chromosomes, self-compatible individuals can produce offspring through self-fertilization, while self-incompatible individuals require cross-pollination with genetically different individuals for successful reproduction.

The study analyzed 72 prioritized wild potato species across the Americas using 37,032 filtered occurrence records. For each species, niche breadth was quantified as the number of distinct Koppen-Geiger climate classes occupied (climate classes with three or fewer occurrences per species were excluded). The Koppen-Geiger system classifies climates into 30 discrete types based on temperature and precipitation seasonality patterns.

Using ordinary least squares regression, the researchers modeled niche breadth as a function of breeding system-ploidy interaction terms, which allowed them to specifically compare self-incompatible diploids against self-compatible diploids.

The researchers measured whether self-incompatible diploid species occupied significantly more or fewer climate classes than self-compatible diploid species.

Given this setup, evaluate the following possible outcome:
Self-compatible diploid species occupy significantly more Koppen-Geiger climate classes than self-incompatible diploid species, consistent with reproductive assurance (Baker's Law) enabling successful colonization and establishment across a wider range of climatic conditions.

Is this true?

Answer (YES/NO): NO